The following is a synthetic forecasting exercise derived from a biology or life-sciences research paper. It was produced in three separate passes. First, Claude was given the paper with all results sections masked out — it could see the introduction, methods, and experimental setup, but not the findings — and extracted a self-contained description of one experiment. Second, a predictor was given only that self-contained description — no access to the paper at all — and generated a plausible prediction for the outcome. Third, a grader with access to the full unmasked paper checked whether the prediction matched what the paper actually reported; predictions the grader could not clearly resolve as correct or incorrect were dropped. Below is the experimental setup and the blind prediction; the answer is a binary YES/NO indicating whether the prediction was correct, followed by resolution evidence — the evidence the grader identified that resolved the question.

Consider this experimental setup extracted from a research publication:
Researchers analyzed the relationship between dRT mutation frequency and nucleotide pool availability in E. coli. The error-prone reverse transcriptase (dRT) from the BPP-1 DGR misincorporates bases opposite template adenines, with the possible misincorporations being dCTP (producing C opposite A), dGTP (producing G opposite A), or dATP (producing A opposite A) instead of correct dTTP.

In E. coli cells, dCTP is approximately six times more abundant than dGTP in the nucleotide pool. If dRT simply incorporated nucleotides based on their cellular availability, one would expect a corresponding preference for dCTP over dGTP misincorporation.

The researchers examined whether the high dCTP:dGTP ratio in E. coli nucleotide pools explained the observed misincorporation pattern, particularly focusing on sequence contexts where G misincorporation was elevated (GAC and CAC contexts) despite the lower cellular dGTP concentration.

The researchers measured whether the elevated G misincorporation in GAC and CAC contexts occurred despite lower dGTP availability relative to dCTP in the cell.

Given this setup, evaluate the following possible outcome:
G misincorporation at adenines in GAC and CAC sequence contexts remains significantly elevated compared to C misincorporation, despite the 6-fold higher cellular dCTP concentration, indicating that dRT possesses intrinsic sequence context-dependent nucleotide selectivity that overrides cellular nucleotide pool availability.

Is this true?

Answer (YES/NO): YES